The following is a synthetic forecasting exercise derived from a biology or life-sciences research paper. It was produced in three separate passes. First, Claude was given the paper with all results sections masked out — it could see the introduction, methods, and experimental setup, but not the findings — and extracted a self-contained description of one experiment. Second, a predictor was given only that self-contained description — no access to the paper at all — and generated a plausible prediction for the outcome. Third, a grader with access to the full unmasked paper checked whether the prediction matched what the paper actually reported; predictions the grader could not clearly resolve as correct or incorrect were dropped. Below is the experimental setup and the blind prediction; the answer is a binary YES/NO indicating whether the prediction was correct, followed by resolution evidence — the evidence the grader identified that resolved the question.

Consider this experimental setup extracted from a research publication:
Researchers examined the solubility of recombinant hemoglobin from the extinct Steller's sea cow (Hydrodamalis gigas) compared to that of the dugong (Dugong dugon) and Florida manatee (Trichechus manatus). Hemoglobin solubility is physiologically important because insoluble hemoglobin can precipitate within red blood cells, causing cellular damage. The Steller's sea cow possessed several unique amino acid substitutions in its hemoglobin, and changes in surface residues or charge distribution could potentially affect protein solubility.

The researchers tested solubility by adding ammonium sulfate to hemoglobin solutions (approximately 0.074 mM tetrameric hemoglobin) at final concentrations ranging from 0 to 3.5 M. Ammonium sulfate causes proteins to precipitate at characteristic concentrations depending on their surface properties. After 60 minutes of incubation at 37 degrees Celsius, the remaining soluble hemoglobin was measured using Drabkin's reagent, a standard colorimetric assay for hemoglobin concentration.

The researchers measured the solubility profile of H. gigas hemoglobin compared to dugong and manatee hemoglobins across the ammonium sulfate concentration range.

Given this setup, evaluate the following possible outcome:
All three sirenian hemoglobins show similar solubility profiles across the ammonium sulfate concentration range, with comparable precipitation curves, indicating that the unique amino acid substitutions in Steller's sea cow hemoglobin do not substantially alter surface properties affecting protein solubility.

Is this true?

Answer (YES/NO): NO